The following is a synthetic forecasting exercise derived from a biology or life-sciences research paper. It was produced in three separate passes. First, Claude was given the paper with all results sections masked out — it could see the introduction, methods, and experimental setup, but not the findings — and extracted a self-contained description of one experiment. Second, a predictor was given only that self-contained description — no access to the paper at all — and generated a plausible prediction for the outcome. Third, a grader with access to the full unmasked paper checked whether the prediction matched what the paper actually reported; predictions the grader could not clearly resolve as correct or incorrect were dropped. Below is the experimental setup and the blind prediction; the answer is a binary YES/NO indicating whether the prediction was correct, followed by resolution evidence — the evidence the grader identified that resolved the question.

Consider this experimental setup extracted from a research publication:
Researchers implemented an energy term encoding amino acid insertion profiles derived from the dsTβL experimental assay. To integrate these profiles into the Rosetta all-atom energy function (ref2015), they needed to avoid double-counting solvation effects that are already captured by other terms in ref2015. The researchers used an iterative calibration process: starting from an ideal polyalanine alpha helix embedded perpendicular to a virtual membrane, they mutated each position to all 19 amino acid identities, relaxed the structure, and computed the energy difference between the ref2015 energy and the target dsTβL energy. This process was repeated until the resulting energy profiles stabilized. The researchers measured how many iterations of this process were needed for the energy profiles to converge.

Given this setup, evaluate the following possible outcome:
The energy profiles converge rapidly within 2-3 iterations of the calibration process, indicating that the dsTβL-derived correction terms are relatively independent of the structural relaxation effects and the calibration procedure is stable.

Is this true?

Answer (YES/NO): NO